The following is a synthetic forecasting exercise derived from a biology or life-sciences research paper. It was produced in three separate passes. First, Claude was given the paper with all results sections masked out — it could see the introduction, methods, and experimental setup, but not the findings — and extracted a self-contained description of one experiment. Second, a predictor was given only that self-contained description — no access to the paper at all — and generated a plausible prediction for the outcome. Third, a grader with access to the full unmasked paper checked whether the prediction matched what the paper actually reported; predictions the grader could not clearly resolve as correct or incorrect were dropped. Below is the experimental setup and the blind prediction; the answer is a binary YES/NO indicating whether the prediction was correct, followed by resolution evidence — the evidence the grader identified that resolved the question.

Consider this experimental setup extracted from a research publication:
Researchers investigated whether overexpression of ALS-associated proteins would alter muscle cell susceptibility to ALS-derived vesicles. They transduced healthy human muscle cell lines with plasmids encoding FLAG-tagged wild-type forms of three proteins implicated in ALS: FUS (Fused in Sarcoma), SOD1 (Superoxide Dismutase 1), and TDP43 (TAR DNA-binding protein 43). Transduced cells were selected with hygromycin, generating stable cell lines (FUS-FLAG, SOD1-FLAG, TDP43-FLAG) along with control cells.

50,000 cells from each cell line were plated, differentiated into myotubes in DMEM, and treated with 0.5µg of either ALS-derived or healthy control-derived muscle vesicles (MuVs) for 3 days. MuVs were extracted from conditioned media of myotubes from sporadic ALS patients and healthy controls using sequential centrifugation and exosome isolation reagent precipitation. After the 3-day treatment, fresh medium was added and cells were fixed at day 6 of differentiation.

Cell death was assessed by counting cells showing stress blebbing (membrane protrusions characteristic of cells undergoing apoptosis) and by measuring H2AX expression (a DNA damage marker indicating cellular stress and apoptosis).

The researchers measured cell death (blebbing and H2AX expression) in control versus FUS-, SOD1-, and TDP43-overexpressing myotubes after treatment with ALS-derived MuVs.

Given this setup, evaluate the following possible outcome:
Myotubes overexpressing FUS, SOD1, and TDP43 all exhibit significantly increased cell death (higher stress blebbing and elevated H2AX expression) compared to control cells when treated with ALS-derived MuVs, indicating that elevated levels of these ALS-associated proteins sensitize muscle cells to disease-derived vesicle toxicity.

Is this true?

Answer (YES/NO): NO